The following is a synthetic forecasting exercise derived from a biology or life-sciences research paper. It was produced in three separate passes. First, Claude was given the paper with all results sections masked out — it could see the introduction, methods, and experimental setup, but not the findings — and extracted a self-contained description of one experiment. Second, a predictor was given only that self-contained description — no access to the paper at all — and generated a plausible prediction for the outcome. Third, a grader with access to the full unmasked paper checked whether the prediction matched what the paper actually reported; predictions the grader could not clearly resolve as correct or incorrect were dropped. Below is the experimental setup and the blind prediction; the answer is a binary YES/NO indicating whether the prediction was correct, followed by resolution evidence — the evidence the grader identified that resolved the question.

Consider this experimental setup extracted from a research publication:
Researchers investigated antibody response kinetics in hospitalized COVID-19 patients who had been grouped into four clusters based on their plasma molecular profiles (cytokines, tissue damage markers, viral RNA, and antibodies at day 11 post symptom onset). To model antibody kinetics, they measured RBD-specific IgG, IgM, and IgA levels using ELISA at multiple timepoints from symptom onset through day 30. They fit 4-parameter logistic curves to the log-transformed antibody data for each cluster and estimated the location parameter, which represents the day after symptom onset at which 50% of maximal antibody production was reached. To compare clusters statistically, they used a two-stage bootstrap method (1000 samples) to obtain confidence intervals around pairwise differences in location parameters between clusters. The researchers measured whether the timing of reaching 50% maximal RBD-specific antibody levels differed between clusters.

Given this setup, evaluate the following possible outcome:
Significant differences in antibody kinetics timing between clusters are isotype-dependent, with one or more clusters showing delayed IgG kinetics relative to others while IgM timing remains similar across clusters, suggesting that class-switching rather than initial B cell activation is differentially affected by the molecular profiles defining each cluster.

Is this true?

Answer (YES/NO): NO